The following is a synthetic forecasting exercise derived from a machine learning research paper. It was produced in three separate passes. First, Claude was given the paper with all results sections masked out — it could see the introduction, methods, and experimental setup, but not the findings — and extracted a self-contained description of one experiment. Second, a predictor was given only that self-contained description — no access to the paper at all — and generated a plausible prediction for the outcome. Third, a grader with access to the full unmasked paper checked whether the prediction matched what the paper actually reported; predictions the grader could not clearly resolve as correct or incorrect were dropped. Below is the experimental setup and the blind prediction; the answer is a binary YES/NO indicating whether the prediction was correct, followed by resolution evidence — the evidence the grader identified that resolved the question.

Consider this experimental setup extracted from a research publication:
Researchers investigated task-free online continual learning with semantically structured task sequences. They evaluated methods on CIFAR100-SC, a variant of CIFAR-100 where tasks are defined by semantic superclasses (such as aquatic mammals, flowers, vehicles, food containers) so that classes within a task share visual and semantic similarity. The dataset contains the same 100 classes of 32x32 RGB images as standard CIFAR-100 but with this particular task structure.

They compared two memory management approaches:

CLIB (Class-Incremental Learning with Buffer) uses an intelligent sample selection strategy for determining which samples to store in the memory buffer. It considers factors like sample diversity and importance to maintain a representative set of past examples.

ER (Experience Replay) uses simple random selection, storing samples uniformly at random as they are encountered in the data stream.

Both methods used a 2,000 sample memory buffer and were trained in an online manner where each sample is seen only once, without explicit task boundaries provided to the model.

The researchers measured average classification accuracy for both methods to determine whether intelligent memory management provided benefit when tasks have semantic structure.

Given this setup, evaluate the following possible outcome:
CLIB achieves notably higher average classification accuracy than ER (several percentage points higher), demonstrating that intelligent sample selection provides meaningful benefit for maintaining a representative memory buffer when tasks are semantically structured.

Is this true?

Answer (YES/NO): NO